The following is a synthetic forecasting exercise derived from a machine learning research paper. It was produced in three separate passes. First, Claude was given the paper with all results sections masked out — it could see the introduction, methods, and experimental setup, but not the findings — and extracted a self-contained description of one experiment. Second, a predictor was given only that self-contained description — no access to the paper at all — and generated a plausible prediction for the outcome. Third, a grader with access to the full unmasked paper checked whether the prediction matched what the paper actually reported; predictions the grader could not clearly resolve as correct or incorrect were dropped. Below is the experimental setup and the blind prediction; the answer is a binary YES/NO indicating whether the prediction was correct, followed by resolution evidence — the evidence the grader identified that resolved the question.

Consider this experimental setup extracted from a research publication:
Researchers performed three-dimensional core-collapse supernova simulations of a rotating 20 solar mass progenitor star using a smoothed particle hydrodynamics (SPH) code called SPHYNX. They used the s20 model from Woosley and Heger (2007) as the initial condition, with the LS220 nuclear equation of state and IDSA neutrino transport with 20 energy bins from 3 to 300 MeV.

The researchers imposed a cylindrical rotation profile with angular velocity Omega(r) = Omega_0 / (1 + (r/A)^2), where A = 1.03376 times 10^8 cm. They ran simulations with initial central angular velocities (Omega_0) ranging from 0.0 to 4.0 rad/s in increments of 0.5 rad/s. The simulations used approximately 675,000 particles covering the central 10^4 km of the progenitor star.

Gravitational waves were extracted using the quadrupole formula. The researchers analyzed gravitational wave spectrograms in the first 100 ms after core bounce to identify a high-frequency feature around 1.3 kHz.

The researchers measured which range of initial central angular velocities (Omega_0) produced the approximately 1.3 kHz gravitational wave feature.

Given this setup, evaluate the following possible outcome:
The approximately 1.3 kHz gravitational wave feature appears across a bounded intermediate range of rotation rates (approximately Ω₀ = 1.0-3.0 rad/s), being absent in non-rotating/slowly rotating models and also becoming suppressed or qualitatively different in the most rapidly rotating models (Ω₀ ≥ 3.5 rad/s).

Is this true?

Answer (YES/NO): NO